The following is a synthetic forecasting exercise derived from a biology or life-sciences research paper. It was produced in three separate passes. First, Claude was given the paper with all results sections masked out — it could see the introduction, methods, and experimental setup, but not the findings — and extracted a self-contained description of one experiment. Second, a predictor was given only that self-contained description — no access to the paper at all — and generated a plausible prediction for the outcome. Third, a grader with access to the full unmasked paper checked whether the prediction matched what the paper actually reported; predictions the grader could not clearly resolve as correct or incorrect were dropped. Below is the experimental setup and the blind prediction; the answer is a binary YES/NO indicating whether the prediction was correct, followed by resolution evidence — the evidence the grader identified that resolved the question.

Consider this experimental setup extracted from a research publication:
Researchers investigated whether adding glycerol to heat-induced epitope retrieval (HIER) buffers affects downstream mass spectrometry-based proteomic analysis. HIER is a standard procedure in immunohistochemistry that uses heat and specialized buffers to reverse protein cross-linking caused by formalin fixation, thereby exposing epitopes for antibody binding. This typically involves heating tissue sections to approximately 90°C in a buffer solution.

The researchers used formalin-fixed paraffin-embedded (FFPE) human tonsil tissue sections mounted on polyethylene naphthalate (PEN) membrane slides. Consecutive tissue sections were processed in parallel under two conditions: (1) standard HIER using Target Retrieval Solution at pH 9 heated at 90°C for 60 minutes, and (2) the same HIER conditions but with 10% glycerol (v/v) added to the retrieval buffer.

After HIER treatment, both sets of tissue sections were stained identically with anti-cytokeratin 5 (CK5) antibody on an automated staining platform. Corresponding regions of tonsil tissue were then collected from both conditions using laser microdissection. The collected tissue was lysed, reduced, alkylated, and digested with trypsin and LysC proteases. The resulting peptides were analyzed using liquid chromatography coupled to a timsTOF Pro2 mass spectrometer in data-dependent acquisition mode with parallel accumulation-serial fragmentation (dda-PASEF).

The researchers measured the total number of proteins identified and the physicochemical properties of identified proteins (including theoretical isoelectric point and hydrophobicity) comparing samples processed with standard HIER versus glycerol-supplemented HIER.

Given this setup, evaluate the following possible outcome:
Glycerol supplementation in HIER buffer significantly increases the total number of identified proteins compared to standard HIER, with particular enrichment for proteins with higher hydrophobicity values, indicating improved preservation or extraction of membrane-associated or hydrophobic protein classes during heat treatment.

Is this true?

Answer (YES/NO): NO